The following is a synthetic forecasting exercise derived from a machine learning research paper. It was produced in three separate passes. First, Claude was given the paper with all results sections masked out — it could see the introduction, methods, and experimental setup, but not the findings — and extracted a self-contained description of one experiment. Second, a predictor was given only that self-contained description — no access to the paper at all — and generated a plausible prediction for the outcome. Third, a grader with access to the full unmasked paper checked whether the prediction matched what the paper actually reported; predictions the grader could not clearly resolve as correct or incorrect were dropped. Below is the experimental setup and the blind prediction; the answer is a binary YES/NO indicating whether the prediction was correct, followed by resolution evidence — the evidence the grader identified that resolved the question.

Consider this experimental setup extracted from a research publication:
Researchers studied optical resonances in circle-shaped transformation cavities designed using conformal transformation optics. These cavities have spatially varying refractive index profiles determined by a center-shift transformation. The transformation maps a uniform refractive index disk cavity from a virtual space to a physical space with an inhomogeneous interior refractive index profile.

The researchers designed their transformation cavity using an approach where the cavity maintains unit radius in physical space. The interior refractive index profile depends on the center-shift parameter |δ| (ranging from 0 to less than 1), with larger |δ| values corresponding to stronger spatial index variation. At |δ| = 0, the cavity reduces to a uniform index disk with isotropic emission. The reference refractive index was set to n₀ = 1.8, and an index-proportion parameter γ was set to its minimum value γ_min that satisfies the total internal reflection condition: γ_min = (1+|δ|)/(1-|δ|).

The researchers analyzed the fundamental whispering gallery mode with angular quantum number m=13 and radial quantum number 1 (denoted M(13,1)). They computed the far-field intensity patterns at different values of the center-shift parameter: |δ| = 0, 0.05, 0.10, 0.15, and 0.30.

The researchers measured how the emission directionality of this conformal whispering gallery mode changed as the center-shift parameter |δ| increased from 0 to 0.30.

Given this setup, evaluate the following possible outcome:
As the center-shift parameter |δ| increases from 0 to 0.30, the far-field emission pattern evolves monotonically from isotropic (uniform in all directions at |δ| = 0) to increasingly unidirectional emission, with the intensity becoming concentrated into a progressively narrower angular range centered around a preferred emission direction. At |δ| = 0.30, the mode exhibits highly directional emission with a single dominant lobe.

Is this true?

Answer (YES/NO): NO